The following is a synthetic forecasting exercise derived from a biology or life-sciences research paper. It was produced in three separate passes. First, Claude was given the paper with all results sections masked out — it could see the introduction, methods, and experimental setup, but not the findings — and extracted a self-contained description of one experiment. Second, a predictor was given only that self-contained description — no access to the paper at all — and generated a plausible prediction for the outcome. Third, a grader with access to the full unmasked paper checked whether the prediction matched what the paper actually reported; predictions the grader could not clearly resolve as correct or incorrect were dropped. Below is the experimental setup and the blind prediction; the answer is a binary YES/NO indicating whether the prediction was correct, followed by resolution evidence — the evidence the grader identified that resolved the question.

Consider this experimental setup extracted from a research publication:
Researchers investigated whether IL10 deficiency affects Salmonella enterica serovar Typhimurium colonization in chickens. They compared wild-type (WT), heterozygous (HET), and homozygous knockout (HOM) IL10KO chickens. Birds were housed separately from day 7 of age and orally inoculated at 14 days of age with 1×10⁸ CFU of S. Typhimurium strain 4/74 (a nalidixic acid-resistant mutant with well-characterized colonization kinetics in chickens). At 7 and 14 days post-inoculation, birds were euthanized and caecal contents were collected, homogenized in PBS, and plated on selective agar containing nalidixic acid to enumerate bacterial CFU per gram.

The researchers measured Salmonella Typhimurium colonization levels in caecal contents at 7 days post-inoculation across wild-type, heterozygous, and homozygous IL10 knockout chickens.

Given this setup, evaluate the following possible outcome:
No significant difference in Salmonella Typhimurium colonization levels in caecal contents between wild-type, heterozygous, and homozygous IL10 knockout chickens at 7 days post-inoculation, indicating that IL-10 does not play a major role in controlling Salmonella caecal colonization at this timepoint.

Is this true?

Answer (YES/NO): YES